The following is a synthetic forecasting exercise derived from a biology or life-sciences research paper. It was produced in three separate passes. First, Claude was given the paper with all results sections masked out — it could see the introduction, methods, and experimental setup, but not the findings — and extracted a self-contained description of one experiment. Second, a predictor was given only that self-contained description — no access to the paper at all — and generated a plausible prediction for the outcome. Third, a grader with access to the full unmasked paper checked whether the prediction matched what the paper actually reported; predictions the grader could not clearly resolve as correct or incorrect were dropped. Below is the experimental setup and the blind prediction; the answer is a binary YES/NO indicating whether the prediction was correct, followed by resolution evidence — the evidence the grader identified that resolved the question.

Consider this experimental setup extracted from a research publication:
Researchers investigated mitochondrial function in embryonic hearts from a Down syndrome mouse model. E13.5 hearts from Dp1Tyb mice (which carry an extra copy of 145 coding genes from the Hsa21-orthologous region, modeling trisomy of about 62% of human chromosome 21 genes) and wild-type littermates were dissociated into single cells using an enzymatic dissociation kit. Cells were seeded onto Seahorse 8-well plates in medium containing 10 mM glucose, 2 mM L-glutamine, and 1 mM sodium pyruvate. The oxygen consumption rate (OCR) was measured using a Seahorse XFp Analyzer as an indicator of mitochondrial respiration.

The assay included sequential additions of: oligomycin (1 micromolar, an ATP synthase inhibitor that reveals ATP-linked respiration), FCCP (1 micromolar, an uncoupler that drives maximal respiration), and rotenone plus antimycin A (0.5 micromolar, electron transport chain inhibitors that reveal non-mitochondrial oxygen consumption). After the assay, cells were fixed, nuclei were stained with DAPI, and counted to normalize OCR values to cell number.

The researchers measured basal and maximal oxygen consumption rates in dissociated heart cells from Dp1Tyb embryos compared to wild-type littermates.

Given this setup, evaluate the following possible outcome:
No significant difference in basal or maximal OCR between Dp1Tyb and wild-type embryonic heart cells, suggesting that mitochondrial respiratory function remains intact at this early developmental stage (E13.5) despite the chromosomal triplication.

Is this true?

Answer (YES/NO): NO